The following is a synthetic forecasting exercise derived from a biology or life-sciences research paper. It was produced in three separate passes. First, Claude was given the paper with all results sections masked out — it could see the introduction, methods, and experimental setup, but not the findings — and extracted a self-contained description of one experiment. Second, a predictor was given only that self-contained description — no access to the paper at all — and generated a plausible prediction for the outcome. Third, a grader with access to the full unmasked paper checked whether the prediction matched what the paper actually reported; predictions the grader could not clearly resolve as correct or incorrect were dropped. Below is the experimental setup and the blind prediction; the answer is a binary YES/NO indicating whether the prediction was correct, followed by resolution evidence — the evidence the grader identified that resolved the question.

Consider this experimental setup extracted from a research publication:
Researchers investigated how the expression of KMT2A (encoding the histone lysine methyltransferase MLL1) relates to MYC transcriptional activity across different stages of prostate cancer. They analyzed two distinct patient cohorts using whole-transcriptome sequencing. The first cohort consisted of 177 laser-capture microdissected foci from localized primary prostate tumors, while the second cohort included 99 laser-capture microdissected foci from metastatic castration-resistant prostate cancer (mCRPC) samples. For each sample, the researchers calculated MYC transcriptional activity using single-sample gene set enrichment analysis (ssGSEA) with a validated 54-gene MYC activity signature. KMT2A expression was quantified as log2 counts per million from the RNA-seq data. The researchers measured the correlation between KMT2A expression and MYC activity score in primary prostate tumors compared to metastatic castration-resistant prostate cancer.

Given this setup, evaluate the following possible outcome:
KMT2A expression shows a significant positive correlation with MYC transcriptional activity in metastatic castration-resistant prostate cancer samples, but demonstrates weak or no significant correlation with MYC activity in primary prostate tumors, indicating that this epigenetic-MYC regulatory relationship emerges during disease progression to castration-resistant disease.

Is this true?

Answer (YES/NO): NO